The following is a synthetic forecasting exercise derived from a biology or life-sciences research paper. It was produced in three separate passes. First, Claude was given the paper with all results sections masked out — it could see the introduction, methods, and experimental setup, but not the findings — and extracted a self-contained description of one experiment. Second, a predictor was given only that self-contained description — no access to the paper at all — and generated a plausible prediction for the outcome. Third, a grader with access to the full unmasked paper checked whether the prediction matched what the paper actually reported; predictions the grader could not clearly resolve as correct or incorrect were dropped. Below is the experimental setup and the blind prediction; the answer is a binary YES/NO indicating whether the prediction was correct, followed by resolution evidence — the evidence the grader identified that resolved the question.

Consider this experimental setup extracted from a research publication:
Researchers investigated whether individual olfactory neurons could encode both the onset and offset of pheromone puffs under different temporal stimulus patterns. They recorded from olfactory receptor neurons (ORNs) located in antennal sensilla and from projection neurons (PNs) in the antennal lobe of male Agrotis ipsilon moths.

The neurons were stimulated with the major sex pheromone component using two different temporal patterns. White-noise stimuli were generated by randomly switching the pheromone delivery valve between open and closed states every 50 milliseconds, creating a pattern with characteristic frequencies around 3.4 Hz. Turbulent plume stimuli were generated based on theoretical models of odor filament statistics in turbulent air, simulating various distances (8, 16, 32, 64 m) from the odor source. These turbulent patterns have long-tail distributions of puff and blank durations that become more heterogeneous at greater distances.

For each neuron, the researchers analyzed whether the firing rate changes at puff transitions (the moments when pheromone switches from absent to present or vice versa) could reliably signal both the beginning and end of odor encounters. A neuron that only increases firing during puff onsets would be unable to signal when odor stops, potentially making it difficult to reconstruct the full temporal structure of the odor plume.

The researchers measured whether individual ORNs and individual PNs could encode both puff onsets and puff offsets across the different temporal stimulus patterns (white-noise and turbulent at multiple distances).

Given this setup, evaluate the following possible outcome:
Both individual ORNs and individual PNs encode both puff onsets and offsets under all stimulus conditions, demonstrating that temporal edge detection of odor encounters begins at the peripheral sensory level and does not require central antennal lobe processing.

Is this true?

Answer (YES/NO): NO